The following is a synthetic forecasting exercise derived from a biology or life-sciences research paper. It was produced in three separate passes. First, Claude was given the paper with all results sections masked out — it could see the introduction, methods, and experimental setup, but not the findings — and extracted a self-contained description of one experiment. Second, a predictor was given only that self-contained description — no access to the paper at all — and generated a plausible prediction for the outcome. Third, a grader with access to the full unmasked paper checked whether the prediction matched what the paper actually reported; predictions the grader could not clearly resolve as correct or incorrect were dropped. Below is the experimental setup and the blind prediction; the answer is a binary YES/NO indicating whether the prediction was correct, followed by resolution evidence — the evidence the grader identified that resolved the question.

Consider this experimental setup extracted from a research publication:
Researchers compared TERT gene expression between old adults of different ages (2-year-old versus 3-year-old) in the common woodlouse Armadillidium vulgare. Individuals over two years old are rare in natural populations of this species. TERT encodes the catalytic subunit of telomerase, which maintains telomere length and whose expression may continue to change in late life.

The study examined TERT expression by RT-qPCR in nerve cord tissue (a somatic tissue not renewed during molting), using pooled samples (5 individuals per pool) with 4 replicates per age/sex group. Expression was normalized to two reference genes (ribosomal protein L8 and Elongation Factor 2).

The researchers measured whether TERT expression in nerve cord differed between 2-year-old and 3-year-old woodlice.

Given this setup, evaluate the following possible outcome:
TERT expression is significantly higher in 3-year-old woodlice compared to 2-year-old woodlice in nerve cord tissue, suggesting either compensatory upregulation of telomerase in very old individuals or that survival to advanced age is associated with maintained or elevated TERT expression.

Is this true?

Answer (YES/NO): NO